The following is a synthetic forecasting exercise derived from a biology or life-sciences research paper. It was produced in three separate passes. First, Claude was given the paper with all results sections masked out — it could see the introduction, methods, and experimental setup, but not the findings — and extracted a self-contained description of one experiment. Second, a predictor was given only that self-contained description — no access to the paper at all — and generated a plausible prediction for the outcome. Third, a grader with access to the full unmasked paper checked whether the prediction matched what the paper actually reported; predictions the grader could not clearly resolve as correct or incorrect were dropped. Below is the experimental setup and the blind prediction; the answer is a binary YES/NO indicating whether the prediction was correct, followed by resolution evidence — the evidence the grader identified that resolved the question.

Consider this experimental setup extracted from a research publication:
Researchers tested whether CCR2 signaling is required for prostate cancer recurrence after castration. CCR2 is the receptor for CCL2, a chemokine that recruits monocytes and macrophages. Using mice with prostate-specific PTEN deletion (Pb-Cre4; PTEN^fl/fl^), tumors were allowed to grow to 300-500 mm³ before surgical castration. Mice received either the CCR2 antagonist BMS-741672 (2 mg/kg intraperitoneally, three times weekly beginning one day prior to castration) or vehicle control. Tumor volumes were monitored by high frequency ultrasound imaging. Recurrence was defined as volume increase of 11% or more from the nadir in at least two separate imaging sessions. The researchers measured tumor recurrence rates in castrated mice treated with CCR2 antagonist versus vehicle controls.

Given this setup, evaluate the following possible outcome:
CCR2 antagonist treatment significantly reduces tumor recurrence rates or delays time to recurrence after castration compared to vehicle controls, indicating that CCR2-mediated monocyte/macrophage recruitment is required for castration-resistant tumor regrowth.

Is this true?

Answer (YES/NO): YES